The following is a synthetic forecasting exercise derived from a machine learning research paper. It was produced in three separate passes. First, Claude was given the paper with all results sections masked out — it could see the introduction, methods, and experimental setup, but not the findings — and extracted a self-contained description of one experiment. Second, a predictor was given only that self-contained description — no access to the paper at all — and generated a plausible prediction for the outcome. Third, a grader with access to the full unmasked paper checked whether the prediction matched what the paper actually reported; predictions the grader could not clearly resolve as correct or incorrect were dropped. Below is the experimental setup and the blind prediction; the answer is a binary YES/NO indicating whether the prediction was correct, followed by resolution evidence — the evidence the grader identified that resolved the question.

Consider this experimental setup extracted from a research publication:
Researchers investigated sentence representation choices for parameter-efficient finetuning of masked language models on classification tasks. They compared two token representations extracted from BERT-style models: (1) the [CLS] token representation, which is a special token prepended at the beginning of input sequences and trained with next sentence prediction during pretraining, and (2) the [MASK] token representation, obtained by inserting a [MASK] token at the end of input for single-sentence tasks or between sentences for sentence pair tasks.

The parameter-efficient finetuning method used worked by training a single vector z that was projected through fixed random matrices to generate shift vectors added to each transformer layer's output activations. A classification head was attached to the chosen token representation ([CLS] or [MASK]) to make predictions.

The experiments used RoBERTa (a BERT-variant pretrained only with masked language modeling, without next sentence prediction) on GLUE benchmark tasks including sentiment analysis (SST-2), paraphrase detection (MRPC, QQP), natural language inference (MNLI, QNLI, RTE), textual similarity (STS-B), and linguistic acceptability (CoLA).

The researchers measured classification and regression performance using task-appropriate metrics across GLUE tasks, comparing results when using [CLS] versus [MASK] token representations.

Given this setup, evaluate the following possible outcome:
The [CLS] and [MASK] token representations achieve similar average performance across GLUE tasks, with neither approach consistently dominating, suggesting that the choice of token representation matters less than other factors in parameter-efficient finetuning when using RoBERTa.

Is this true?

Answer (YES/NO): NO